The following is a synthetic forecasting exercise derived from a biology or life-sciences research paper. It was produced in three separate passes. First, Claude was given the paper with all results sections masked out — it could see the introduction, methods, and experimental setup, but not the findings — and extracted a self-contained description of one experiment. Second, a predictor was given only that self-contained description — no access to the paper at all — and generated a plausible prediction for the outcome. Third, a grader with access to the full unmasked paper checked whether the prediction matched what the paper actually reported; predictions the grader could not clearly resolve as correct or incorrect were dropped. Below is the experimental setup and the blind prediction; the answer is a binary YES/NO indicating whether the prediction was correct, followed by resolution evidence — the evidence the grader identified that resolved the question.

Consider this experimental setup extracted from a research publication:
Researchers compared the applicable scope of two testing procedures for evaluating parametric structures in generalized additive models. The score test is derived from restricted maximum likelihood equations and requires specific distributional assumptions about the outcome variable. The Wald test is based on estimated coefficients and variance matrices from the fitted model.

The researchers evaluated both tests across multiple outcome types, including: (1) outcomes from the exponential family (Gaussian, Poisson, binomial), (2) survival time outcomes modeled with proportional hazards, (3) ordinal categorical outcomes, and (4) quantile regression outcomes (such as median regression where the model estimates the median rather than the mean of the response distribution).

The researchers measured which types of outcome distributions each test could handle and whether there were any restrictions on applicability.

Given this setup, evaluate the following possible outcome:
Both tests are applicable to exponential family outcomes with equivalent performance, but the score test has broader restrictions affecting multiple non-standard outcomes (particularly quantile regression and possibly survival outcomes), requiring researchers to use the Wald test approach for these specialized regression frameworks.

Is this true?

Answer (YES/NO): NO